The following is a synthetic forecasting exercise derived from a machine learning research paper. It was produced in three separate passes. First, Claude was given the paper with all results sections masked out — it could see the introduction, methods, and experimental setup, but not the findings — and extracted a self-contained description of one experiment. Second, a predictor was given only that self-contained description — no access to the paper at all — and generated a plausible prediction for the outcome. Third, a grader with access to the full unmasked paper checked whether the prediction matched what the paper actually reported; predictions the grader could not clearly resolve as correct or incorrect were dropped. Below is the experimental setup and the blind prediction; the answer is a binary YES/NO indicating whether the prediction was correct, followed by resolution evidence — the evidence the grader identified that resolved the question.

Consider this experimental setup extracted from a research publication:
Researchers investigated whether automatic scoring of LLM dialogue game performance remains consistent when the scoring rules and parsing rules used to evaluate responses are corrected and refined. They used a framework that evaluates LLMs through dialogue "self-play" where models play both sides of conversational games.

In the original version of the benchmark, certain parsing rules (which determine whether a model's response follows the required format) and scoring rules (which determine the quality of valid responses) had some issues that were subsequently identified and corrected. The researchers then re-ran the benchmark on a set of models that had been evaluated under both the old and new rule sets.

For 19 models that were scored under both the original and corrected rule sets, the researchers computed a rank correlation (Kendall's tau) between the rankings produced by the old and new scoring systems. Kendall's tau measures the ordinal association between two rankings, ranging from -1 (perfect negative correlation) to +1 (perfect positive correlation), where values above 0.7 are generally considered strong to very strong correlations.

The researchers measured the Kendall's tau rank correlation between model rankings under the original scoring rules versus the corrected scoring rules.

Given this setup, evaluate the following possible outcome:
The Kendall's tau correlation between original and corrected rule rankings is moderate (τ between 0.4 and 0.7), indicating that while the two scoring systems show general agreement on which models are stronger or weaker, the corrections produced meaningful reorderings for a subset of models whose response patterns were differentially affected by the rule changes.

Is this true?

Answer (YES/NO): NO